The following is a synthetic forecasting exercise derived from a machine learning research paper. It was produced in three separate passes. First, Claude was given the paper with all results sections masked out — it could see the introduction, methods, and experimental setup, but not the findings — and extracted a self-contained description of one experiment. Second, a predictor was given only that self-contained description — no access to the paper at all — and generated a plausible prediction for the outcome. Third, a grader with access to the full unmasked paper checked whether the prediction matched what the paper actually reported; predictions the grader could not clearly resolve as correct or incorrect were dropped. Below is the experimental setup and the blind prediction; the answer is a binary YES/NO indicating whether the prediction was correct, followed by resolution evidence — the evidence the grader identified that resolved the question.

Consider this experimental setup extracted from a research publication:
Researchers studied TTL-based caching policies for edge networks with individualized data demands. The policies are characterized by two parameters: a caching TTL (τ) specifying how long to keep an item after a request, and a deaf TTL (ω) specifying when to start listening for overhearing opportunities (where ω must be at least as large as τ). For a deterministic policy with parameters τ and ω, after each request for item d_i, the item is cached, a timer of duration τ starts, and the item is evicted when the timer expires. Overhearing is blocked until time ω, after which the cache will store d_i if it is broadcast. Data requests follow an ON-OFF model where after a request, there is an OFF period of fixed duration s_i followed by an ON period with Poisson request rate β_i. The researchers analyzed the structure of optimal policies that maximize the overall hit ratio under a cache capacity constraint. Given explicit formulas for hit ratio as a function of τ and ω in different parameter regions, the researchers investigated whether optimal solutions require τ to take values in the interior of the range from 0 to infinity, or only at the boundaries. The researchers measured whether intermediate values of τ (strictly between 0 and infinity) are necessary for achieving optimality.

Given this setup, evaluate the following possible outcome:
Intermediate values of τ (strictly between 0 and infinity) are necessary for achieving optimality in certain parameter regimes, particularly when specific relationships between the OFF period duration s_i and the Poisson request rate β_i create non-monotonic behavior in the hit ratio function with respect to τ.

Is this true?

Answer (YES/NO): NO